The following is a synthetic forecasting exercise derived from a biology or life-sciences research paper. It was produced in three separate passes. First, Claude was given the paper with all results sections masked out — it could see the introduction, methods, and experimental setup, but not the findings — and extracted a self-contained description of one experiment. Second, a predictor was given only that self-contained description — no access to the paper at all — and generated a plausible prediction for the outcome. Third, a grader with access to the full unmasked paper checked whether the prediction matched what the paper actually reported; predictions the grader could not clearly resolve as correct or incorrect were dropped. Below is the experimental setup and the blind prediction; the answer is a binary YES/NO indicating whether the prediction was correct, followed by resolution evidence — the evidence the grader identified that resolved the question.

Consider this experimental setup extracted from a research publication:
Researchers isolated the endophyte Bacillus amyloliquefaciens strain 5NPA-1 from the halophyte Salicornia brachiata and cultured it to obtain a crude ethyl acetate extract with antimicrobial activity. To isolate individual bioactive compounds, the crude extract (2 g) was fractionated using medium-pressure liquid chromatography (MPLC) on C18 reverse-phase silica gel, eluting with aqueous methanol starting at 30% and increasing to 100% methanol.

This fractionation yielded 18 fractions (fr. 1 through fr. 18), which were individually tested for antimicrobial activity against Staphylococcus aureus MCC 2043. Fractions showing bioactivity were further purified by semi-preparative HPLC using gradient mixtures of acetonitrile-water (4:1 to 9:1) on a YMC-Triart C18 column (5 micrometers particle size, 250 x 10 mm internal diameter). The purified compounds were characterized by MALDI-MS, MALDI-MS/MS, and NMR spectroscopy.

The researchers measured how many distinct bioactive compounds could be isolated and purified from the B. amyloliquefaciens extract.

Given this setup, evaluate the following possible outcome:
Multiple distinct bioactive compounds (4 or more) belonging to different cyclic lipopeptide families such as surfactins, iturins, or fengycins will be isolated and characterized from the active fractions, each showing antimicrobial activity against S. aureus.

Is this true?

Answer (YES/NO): NO